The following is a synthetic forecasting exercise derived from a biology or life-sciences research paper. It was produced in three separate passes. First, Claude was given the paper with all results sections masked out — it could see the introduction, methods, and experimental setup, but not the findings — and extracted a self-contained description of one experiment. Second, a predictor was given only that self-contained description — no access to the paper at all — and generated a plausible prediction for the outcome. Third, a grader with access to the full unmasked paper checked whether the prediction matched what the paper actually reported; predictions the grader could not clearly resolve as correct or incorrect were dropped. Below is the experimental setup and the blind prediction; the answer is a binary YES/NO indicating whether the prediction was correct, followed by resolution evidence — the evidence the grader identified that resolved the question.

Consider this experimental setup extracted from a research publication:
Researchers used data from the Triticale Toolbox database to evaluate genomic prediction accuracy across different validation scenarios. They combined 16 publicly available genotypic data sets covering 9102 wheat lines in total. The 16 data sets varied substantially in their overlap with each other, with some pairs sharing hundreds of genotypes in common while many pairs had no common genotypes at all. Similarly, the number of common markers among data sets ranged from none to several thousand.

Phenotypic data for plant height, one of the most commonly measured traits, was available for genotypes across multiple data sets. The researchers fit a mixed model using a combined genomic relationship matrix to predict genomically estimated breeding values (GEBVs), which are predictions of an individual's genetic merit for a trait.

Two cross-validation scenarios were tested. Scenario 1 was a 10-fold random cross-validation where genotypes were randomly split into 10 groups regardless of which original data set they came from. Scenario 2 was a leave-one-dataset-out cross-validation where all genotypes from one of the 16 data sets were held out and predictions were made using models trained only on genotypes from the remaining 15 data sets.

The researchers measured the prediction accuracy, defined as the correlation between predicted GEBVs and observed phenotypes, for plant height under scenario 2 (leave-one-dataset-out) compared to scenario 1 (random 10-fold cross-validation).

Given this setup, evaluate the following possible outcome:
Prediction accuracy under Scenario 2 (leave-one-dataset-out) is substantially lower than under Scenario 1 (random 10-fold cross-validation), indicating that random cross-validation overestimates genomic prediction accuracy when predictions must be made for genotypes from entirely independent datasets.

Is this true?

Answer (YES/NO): YES